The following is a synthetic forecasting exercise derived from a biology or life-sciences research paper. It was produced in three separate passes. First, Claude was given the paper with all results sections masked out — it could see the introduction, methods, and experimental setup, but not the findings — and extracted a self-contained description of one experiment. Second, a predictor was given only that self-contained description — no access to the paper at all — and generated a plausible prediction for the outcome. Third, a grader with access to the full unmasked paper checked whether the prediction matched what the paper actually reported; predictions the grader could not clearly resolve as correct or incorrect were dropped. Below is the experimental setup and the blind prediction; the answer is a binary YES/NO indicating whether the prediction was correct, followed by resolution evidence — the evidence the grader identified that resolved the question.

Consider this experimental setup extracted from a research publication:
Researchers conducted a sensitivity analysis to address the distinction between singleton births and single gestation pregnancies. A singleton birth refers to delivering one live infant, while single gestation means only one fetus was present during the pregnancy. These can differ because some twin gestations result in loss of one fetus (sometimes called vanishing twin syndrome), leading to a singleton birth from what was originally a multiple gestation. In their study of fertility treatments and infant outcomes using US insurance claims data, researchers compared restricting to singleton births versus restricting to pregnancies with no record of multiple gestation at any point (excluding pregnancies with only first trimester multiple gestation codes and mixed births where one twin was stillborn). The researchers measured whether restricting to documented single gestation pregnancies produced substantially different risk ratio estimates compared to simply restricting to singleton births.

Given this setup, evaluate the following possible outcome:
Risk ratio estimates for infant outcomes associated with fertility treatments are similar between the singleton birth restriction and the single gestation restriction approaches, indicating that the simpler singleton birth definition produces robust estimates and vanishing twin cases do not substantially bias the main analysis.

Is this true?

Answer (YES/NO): YES